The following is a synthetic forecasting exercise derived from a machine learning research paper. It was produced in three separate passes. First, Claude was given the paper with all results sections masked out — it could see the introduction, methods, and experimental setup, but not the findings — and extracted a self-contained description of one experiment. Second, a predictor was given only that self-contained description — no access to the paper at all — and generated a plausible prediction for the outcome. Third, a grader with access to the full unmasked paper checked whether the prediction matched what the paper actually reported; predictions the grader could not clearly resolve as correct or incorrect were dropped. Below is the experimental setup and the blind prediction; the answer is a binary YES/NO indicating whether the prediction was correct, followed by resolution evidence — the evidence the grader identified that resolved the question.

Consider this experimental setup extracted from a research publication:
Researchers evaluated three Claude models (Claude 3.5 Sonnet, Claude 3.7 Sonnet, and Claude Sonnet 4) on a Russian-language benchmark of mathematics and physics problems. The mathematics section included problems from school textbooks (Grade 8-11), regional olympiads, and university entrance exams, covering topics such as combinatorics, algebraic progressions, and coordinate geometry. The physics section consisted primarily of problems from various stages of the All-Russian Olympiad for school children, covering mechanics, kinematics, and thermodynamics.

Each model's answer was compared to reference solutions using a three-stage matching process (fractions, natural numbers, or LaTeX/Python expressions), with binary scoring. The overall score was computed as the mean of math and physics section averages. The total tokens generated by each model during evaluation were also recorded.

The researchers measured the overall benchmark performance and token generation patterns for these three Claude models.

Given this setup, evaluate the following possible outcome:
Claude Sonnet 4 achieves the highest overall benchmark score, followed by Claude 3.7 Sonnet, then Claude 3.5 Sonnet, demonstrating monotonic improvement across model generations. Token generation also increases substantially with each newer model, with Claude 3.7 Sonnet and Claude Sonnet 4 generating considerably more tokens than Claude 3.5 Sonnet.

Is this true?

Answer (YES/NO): YES